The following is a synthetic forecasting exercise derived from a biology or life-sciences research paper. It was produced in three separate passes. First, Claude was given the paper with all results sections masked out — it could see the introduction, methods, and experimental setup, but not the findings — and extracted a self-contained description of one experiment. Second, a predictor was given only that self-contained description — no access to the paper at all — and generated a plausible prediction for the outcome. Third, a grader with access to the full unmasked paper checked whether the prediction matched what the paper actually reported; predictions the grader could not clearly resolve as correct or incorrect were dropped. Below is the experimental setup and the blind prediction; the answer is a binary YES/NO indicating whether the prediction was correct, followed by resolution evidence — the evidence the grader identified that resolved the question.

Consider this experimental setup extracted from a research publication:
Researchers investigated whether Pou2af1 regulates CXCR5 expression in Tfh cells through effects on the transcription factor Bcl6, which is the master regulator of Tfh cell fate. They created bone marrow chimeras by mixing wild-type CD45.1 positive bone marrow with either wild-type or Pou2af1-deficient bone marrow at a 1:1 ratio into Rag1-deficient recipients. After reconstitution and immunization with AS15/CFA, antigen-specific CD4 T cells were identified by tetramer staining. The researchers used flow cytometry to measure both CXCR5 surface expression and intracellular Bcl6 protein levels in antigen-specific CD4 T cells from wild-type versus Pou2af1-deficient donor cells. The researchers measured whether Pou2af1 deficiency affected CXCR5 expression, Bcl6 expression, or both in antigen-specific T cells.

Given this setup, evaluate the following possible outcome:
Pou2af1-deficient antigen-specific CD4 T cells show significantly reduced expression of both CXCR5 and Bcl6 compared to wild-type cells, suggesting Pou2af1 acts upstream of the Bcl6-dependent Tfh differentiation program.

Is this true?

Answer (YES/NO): NO